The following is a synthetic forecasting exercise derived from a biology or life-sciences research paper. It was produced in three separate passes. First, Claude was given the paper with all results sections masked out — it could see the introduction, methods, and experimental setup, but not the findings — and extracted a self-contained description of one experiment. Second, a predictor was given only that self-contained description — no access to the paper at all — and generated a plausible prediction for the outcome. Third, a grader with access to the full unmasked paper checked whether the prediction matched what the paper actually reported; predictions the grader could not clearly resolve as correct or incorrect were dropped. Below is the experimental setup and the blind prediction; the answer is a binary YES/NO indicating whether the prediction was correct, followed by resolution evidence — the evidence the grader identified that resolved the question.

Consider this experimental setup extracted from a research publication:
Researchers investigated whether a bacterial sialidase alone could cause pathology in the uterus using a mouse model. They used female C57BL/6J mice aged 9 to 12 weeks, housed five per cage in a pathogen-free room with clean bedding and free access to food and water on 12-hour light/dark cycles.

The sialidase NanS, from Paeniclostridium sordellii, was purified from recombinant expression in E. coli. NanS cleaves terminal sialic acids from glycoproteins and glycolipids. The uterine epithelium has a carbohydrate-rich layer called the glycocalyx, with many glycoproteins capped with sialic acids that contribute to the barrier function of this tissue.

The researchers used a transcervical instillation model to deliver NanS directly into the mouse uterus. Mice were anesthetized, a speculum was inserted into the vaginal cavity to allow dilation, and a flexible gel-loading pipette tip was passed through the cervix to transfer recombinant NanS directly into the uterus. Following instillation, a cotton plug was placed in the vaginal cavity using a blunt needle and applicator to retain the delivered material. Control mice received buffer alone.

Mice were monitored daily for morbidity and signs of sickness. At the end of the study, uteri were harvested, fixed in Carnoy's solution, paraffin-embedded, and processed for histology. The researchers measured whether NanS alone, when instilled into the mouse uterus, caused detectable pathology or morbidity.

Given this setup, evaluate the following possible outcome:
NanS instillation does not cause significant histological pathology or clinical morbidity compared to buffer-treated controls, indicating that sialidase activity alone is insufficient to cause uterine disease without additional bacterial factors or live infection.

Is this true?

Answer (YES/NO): YES